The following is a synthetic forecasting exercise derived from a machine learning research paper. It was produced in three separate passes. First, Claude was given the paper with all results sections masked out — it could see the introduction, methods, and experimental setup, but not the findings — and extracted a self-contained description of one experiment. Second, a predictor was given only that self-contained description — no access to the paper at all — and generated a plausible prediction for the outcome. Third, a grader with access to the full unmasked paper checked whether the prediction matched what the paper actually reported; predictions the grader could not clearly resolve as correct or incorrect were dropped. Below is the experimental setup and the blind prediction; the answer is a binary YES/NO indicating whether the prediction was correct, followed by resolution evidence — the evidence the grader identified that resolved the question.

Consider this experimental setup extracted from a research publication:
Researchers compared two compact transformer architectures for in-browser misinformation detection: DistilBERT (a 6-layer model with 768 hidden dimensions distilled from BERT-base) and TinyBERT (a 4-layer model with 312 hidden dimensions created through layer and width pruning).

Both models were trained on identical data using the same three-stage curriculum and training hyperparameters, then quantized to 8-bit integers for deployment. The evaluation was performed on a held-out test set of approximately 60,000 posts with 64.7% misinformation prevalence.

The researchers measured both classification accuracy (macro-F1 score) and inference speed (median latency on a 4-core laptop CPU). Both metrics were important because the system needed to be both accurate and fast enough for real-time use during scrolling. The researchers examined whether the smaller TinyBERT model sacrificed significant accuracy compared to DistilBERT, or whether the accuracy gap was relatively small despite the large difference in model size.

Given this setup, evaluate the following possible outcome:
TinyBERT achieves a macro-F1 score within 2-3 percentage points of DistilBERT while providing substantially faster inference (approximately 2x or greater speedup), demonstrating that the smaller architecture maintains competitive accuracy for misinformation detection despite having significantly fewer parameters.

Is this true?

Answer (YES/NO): YES